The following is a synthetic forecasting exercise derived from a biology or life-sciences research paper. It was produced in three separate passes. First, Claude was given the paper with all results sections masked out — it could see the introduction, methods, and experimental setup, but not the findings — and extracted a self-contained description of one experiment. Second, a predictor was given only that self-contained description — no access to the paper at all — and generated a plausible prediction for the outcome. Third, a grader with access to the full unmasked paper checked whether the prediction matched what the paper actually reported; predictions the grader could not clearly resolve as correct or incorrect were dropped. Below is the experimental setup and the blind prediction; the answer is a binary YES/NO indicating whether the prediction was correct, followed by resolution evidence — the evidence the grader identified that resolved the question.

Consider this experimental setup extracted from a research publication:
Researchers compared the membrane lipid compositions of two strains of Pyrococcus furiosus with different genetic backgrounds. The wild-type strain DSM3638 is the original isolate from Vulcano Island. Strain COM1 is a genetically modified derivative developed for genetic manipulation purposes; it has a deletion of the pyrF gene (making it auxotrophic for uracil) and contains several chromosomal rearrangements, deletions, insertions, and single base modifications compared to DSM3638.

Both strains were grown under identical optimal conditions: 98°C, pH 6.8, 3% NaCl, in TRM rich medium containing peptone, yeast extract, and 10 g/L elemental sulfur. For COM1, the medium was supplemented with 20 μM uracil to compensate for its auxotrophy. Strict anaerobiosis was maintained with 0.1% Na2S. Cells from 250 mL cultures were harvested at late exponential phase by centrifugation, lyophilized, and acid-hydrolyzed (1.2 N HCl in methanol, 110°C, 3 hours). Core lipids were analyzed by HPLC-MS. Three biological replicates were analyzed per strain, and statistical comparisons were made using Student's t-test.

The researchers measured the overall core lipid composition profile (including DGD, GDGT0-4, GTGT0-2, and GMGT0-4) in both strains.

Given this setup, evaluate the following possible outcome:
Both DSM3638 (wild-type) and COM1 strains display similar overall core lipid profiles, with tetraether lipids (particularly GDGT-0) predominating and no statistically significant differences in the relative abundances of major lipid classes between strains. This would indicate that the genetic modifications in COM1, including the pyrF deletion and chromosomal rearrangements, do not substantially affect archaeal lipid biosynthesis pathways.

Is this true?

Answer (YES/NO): NO